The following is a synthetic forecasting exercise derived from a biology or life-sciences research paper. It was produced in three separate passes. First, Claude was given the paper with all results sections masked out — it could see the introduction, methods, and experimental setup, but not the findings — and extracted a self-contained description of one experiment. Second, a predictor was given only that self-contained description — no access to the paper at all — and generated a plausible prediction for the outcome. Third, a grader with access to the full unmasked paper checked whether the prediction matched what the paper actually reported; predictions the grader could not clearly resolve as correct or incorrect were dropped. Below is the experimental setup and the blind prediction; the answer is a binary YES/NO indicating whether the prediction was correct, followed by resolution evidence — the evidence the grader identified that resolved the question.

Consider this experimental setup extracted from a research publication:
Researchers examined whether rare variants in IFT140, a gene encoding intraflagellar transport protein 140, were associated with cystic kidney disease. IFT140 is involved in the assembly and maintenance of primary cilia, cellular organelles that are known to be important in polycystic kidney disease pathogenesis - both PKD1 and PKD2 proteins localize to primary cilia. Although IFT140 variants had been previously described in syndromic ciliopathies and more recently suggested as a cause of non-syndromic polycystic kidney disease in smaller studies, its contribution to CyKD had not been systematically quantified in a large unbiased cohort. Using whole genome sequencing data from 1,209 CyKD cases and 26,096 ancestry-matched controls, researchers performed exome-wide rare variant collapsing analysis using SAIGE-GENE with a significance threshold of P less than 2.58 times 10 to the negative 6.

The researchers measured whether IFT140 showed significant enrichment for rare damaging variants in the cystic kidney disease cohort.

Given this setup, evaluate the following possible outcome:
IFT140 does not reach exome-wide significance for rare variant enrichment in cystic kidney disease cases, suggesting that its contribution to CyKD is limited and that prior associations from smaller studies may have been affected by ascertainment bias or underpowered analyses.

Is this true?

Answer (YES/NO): NO